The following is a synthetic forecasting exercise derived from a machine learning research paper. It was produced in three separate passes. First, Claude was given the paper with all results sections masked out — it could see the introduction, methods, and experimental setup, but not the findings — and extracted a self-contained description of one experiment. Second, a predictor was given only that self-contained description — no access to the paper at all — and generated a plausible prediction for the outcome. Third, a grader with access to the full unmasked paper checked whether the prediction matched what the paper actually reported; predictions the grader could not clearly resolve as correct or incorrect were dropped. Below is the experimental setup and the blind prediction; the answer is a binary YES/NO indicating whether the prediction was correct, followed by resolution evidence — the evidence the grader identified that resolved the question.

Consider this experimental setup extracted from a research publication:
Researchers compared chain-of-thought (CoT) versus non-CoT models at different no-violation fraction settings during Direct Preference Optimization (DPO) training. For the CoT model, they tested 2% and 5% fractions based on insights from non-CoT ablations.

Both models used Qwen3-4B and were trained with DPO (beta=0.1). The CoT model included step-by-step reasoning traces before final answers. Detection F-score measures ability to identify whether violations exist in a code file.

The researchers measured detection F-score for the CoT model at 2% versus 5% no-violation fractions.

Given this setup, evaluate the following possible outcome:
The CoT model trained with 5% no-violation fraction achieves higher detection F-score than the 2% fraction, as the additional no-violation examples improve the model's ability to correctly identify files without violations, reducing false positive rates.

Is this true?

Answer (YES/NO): NO